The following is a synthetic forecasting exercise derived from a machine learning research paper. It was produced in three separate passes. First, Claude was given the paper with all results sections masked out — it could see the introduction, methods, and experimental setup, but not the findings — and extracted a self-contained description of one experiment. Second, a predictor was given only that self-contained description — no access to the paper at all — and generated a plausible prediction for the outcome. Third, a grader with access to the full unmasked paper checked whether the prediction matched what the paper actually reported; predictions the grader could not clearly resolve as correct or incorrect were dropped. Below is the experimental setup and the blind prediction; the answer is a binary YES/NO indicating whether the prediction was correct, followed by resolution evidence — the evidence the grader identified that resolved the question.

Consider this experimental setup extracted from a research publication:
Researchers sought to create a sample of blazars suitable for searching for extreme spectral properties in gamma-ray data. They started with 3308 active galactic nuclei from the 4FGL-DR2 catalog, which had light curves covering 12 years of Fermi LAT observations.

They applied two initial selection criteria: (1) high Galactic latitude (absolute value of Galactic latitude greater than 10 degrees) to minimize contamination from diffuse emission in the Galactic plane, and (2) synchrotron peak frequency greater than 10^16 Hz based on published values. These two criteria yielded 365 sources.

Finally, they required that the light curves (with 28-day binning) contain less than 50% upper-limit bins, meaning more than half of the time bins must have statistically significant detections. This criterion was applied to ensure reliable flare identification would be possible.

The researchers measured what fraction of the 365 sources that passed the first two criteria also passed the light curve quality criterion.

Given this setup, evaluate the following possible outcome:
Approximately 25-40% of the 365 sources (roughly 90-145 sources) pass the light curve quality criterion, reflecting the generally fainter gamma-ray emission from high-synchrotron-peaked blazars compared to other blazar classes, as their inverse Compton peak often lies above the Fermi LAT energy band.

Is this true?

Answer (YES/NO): YES